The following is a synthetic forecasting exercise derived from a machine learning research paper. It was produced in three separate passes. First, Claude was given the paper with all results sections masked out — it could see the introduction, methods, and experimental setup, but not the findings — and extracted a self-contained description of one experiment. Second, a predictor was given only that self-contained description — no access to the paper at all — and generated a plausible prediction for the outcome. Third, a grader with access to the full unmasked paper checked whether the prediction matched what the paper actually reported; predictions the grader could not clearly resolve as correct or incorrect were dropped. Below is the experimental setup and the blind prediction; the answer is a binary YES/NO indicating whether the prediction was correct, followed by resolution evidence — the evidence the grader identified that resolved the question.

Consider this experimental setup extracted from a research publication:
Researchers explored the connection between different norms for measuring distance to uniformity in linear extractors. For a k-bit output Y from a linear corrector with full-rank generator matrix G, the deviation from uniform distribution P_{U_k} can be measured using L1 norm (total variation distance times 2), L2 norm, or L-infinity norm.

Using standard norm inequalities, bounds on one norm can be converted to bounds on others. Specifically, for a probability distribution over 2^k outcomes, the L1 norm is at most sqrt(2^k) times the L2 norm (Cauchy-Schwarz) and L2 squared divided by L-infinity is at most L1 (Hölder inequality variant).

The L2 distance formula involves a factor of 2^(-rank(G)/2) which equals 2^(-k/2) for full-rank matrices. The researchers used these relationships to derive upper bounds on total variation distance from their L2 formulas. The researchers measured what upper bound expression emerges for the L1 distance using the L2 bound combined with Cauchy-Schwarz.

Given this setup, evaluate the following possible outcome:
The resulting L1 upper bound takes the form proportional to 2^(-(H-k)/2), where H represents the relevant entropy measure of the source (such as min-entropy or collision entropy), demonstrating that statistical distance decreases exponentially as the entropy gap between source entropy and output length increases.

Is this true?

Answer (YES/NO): NO